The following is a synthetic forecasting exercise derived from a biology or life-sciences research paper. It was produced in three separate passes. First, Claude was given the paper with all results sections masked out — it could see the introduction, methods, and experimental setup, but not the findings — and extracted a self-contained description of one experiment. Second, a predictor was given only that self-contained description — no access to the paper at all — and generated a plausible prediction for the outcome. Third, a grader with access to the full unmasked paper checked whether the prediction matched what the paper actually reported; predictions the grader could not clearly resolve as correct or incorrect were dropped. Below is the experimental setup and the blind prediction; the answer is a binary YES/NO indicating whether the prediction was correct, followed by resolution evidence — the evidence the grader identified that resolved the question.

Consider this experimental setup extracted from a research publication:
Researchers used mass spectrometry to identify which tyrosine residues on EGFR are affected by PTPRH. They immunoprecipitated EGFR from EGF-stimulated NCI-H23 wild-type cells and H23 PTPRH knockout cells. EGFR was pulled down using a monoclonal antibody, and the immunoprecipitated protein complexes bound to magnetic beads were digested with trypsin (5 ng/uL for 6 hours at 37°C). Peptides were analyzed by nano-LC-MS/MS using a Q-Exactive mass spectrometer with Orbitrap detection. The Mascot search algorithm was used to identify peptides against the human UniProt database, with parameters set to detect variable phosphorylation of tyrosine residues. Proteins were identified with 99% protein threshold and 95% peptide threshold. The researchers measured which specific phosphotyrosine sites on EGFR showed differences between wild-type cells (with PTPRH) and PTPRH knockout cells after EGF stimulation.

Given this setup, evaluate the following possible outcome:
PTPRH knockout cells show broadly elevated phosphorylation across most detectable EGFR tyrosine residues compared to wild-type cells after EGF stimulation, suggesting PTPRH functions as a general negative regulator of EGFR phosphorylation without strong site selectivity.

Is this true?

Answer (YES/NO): NO